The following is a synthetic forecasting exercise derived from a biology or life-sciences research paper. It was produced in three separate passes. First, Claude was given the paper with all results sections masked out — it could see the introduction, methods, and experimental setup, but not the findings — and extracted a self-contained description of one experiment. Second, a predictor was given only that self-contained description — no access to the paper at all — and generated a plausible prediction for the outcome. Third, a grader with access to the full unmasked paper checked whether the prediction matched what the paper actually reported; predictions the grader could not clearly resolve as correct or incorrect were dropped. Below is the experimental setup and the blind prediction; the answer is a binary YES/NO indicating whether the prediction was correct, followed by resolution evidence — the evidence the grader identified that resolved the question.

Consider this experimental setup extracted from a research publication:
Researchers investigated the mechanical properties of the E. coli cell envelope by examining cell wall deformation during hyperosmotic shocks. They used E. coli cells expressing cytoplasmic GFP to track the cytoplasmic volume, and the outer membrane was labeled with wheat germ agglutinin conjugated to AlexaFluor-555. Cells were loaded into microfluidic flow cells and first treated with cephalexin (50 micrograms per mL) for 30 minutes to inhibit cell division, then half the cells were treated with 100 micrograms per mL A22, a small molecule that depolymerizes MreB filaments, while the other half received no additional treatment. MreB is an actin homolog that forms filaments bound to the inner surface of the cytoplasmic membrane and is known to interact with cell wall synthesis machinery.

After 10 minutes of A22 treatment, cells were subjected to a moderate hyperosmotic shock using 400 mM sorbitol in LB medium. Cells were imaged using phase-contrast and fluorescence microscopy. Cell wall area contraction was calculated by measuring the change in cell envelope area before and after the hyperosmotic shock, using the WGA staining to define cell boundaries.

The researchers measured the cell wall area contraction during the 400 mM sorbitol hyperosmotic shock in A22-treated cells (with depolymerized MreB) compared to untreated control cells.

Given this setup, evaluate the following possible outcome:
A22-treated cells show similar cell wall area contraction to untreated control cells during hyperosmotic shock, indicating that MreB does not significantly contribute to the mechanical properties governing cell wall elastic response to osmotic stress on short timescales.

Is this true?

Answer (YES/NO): YES